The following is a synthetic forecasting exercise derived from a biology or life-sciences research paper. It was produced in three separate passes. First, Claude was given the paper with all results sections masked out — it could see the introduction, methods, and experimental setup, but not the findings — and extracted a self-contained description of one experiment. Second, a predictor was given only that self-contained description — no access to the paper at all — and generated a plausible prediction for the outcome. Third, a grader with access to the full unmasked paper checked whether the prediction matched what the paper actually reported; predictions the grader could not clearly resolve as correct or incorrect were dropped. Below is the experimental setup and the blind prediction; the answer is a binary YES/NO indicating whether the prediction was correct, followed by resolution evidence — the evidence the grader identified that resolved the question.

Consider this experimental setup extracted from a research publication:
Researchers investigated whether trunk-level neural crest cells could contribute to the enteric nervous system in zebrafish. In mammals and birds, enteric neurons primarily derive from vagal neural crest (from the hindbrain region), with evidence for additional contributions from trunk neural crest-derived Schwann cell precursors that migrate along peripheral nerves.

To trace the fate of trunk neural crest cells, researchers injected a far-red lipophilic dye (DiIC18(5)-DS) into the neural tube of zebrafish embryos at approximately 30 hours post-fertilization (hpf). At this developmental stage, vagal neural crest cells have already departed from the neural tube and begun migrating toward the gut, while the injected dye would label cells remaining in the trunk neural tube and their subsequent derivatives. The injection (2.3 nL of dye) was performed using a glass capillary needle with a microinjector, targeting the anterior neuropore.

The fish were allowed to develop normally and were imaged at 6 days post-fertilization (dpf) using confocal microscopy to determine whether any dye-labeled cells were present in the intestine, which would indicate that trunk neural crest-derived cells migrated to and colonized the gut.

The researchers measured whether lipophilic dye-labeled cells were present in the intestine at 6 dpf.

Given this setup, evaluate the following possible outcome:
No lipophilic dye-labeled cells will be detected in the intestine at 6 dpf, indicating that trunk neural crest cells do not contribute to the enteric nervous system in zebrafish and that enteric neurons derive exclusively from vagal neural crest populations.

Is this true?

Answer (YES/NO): NO